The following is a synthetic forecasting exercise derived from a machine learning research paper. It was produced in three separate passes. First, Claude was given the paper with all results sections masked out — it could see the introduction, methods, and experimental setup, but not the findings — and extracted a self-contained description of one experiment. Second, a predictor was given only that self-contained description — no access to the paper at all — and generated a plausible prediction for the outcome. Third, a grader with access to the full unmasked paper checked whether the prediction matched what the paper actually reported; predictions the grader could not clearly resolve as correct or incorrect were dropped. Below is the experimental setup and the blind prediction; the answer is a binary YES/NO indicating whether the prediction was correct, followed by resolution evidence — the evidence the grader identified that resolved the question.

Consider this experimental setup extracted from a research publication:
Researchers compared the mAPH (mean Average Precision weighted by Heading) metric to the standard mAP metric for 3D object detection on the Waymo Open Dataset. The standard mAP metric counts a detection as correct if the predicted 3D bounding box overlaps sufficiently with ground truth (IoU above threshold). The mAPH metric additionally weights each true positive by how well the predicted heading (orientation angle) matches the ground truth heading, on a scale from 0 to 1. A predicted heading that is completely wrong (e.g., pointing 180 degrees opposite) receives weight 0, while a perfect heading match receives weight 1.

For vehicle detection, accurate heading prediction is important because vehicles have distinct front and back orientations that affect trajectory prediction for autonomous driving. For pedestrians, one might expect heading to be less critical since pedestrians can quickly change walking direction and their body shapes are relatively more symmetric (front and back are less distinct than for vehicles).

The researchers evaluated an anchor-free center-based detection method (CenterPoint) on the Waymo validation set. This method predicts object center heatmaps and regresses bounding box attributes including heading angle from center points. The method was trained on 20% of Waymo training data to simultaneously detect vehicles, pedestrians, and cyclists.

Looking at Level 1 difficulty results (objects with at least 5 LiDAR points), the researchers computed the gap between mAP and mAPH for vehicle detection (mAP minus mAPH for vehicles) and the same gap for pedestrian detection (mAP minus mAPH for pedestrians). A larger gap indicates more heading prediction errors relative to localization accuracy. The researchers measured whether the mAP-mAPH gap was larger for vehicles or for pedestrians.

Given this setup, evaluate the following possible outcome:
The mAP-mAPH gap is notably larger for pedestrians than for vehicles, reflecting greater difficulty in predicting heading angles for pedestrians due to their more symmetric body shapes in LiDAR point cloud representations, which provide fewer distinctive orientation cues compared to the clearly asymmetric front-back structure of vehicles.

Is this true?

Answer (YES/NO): YES